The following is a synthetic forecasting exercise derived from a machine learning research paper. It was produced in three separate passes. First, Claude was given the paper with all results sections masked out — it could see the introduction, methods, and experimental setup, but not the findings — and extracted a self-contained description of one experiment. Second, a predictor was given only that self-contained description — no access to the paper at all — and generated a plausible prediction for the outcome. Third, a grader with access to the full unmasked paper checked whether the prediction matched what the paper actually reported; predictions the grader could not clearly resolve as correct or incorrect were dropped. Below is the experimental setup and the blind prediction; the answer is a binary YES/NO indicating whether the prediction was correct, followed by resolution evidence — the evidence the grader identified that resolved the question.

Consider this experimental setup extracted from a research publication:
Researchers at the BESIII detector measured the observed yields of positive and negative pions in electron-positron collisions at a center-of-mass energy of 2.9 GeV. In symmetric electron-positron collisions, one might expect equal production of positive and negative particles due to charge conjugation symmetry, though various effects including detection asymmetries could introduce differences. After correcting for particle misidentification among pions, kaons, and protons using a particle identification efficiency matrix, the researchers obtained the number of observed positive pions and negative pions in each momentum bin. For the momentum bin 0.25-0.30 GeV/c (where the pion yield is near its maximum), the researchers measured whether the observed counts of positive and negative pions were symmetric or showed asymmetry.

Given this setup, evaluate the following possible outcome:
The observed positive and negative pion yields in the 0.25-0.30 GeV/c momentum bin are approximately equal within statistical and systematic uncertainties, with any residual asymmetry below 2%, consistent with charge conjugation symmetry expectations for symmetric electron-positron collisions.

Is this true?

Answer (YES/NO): YES